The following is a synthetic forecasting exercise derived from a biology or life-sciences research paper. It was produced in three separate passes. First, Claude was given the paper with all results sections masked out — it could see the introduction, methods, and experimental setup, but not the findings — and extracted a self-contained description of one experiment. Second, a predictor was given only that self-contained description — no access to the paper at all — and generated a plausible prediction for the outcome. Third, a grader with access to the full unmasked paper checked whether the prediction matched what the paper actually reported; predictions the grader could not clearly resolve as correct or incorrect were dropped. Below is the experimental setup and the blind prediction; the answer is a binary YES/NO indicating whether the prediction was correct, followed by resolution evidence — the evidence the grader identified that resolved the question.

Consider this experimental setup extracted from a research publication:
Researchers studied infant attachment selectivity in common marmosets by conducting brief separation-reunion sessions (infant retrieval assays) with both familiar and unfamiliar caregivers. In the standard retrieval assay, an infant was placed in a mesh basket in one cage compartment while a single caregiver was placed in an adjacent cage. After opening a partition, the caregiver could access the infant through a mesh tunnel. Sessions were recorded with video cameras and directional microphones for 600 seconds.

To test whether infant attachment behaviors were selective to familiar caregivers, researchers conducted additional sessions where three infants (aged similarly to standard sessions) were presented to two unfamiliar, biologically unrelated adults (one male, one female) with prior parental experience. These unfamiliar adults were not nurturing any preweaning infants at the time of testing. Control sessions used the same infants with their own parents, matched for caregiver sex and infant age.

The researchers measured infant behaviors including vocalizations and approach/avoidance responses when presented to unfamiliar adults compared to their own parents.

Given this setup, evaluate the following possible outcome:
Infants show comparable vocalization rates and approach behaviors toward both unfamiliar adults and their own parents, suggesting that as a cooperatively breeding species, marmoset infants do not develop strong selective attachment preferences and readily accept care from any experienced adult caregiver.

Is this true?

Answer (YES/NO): NO